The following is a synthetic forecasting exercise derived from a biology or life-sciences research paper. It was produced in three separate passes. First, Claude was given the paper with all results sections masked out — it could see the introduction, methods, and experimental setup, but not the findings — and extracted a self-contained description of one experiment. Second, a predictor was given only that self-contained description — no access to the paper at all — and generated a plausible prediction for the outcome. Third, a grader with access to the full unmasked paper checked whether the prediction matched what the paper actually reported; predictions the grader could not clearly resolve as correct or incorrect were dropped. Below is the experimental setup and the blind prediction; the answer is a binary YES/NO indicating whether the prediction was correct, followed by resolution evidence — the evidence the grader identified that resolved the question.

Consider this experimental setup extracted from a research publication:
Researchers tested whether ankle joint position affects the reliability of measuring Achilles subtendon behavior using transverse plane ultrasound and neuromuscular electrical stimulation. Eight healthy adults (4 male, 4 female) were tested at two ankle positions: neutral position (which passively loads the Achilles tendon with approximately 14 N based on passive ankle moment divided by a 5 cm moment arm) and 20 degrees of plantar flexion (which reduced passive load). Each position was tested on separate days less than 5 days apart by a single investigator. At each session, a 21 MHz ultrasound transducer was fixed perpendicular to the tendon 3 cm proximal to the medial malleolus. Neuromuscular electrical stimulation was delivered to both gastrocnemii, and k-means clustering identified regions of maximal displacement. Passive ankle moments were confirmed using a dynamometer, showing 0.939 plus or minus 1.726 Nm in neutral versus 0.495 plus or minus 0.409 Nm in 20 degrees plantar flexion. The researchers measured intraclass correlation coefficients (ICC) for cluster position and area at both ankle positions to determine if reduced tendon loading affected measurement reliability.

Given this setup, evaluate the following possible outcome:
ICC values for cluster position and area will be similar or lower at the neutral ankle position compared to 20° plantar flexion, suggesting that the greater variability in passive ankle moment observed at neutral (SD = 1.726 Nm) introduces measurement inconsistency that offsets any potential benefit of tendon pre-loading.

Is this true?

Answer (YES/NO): NO